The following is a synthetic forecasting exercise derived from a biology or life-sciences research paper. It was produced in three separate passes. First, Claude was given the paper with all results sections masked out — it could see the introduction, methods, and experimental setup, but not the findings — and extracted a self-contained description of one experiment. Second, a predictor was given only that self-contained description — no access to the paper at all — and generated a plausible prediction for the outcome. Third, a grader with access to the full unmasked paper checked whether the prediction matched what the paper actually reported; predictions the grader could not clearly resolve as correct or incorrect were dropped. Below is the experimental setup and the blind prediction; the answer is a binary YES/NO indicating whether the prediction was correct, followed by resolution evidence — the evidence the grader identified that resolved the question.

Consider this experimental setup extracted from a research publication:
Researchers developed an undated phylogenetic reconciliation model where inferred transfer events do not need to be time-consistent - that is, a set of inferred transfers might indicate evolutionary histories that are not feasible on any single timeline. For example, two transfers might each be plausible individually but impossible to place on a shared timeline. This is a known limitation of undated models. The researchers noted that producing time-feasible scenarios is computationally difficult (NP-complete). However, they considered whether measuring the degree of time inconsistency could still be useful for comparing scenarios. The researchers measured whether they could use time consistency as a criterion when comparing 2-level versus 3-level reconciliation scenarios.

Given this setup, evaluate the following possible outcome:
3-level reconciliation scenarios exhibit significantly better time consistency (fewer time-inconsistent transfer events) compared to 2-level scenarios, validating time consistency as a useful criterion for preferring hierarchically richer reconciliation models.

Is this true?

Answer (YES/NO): YES